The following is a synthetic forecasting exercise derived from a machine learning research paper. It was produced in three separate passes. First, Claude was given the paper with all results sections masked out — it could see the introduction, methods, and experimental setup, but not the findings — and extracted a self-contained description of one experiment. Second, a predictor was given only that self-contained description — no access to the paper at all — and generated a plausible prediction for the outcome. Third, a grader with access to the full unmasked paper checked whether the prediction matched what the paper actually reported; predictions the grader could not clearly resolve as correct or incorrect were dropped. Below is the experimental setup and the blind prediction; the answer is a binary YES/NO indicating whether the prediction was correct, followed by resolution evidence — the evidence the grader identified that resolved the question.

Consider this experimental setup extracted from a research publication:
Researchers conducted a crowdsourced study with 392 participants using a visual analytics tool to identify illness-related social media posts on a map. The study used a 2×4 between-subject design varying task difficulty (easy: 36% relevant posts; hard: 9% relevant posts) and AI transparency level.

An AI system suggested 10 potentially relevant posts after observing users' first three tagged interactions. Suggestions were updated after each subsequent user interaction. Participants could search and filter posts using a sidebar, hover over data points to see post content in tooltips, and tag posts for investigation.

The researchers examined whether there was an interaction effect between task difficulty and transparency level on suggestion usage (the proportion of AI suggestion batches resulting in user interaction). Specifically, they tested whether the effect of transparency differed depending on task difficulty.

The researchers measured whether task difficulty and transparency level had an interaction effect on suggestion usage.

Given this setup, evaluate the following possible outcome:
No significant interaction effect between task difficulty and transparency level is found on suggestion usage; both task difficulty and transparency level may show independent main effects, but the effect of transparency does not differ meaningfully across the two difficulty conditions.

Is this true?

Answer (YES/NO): YES